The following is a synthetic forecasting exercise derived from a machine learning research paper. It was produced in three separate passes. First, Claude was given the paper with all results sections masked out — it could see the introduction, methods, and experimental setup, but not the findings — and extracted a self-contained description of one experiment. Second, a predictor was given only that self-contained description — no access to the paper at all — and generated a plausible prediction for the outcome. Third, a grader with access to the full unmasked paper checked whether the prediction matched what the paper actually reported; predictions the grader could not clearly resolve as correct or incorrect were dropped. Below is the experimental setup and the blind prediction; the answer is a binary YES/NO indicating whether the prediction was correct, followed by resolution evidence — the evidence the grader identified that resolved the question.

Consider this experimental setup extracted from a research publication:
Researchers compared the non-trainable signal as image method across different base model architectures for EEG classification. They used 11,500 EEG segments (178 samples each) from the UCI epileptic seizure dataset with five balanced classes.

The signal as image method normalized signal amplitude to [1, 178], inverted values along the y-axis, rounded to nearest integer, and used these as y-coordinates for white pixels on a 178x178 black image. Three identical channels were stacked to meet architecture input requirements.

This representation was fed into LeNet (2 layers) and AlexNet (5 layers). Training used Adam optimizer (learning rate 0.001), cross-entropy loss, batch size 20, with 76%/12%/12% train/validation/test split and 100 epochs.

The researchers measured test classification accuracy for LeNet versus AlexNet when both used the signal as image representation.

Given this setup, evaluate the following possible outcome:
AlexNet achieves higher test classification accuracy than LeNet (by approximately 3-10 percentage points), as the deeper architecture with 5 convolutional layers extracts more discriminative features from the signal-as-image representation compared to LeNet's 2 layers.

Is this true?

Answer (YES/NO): NO